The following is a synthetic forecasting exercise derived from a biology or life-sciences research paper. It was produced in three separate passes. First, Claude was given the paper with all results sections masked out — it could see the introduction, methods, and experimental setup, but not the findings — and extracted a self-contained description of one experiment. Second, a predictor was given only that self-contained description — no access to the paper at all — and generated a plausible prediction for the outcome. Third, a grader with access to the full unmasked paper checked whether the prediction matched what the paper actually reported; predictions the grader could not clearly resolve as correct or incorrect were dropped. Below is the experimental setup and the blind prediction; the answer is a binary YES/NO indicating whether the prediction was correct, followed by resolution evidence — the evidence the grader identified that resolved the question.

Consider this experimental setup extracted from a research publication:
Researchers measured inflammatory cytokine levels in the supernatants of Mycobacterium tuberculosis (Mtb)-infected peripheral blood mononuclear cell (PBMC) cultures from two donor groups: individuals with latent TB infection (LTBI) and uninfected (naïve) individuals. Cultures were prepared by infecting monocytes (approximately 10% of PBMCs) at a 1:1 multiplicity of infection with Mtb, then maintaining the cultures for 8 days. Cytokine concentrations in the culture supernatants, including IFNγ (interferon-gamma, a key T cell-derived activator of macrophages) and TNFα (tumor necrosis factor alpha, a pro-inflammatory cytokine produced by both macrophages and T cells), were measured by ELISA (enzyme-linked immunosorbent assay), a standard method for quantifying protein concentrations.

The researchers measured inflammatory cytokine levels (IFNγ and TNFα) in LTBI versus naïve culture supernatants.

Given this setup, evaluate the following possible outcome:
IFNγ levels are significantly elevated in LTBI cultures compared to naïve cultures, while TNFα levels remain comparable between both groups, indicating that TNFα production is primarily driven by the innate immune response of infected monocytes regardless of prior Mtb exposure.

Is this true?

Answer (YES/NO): NO